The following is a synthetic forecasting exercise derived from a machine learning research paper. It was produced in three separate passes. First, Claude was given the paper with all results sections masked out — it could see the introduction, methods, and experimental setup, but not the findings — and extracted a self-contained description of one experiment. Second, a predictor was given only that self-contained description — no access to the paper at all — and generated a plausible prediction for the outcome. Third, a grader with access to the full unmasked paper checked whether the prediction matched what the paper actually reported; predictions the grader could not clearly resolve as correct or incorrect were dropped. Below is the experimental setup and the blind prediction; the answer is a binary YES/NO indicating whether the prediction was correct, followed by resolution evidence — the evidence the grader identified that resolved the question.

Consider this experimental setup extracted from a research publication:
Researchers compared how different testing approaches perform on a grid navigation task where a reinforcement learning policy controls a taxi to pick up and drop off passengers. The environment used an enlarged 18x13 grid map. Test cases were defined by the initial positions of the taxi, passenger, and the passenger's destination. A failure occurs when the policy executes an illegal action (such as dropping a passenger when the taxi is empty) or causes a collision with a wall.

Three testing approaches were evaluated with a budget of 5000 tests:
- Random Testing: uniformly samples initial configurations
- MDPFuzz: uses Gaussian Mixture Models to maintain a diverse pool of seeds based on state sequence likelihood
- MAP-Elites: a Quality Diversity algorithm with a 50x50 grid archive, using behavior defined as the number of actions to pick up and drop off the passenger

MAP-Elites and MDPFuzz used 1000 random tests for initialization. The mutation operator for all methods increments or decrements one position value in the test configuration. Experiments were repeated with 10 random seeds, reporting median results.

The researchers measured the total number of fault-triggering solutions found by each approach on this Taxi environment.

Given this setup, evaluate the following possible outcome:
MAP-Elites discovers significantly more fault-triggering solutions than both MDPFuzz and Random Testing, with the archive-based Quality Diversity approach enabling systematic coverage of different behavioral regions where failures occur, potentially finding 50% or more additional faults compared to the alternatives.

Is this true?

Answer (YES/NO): NO